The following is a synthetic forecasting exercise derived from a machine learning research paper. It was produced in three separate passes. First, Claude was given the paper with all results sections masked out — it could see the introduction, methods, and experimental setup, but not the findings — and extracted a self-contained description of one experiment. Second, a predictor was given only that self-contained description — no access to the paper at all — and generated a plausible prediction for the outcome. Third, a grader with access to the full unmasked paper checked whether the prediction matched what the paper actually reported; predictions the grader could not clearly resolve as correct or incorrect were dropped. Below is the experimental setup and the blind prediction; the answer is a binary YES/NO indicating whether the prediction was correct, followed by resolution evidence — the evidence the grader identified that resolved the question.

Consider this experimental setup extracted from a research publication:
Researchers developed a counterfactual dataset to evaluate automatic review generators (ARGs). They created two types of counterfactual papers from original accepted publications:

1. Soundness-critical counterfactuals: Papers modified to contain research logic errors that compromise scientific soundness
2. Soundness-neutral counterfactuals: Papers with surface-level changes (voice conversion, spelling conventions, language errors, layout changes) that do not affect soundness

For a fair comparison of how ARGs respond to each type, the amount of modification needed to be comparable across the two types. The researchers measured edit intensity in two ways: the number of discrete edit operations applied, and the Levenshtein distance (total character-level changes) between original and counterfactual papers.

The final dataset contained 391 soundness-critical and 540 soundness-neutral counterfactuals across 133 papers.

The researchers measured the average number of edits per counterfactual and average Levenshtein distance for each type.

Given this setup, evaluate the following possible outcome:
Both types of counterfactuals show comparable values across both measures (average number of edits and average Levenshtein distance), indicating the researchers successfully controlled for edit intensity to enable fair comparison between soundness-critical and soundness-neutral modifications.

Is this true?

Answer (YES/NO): NO